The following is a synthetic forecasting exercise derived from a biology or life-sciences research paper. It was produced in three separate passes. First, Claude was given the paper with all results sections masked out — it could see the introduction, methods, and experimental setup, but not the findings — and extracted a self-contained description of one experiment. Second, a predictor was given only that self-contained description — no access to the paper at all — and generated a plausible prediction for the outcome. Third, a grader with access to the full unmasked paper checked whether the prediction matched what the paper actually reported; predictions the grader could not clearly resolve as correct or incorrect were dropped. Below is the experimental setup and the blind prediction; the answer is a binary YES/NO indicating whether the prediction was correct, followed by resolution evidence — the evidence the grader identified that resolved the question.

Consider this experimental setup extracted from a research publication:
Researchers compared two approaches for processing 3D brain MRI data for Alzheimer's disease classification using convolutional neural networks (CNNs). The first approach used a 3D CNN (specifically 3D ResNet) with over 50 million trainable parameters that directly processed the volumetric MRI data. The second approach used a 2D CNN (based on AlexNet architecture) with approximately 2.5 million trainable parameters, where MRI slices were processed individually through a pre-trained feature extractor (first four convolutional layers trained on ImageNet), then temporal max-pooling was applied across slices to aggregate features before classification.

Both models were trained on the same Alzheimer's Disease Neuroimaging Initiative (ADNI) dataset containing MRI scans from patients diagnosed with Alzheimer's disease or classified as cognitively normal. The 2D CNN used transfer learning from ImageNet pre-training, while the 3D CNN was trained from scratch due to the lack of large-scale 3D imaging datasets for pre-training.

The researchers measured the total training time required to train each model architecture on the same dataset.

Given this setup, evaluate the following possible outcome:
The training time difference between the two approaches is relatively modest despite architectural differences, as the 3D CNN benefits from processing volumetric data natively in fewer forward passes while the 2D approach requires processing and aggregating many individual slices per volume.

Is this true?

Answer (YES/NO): NO